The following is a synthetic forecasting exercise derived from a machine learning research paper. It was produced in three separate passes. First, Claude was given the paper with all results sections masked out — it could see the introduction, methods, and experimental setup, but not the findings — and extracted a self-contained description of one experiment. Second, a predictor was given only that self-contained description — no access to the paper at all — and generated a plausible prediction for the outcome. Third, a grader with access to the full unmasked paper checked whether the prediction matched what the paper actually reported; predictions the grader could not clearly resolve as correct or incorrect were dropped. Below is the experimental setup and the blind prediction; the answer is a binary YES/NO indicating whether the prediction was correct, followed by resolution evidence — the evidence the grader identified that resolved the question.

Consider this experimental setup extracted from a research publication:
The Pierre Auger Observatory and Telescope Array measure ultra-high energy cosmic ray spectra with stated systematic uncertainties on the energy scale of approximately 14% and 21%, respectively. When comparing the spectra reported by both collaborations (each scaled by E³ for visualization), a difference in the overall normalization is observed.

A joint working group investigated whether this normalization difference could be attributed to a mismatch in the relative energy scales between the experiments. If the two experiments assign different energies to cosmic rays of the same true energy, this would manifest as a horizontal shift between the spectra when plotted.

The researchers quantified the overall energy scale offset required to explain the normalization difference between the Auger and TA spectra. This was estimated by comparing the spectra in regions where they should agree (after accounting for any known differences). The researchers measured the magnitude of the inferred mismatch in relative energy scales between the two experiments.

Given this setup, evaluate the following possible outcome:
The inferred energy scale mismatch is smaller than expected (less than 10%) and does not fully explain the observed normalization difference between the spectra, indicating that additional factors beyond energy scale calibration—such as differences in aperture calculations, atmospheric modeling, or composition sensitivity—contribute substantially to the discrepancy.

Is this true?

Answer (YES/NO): NO